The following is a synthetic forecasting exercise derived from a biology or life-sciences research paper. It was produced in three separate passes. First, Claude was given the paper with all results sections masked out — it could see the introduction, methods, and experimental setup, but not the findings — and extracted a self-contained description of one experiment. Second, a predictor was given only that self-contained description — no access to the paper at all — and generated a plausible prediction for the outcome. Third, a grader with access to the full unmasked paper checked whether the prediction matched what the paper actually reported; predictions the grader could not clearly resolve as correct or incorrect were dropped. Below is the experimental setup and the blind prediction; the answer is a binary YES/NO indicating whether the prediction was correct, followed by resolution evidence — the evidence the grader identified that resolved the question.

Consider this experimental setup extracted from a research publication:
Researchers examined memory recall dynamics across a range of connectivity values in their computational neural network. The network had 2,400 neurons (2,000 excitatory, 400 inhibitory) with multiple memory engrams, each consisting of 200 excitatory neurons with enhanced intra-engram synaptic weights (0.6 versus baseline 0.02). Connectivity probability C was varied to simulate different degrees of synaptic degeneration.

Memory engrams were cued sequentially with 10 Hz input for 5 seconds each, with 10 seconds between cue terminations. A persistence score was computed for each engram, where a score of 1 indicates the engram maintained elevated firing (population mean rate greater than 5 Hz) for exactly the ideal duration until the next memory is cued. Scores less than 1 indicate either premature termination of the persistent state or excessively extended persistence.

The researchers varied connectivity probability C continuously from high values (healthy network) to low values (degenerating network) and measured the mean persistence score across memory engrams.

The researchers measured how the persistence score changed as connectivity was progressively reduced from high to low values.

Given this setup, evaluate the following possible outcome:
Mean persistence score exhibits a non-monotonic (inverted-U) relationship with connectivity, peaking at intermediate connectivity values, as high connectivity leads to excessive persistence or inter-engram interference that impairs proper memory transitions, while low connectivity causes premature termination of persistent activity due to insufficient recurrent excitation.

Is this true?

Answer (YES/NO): NO